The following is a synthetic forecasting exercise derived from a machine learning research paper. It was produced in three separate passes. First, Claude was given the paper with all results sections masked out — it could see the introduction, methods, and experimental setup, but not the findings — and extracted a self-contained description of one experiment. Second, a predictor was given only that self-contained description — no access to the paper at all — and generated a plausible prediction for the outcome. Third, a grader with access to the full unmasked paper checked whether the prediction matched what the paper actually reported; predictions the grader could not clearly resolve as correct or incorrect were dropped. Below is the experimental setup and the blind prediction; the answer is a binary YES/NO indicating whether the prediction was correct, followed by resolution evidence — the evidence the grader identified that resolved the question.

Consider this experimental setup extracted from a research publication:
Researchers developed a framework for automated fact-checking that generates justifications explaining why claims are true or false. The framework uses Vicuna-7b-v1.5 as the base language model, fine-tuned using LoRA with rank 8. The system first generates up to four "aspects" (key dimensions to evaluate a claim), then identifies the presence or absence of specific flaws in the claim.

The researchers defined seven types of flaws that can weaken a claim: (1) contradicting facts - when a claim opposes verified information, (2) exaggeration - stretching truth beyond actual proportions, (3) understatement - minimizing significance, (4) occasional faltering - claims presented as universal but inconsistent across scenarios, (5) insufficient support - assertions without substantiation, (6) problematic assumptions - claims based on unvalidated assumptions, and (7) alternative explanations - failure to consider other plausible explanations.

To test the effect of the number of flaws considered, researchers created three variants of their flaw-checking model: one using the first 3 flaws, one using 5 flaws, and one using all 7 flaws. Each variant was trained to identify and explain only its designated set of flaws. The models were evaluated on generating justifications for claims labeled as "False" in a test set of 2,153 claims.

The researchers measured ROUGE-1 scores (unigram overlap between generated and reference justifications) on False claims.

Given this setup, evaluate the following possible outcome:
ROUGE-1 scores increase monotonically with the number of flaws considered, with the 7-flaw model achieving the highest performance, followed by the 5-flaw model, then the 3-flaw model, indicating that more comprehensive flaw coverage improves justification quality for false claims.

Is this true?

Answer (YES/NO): YES